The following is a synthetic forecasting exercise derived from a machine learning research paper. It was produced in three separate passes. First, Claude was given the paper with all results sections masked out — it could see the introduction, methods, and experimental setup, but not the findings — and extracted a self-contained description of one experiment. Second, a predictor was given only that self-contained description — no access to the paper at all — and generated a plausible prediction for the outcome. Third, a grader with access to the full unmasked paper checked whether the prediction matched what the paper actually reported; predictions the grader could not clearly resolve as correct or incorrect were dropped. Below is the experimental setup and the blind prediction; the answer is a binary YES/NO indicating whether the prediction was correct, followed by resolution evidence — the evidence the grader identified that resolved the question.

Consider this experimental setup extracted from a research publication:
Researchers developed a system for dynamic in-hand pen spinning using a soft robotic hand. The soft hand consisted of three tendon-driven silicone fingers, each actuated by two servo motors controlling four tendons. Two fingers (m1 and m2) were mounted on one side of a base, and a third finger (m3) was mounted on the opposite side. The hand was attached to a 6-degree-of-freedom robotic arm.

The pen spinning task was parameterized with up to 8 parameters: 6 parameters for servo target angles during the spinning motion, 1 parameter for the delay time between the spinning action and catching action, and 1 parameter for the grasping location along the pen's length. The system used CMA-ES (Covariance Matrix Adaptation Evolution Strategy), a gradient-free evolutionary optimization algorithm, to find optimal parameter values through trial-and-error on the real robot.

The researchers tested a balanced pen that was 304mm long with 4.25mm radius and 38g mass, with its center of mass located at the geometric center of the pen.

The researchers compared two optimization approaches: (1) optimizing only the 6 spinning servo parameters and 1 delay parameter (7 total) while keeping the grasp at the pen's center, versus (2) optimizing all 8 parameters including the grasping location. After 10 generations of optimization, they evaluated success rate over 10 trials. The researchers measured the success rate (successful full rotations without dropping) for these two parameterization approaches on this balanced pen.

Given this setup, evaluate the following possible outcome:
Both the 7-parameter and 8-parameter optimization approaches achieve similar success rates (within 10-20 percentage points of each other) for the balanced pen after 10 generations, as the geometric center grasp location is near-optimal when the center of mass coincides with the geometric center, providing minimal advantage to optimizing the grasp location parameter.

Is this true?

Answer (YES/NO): NO